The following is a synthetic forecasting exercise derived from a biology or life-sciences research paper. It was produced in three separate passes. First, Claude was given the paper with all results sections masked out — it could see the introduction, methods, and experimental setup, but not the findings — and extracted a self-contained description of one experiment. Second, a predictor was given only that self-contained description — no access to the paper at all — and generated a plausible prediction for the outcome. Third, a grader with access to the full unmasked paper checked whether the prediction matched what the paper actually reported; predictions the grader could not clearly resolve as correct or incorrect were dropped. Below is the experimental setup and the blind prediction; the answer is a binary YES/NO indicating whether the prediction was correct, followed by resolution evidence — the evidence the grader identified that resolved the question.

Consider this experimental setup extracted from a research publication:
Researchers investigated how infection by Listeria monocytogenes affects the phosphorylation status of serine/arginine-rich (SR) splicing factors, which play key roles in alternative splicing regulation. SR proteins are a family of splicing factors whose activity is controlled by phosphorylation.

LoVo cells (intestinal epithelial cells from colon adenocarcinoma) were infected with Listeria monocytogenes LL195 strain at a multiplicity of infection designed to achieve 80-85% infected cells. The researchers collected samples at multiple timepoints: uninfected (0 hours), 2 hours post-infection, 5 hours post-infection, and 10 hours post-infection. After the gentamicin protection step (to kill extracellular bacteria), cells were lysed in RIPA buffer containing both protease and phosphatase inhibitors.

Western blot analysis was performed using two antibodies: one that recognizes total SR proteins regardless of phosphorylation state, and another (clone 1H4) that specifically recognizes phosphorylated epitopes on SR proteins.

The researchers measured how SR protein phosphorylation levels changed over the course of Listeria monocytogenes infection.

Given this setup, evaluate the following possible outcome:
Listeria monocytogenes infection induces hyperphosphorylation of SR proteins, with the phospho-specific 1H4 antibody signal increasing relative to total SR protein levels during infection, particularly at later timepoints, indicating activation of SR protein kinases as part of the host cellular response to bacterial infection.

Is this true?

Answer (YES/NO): NO